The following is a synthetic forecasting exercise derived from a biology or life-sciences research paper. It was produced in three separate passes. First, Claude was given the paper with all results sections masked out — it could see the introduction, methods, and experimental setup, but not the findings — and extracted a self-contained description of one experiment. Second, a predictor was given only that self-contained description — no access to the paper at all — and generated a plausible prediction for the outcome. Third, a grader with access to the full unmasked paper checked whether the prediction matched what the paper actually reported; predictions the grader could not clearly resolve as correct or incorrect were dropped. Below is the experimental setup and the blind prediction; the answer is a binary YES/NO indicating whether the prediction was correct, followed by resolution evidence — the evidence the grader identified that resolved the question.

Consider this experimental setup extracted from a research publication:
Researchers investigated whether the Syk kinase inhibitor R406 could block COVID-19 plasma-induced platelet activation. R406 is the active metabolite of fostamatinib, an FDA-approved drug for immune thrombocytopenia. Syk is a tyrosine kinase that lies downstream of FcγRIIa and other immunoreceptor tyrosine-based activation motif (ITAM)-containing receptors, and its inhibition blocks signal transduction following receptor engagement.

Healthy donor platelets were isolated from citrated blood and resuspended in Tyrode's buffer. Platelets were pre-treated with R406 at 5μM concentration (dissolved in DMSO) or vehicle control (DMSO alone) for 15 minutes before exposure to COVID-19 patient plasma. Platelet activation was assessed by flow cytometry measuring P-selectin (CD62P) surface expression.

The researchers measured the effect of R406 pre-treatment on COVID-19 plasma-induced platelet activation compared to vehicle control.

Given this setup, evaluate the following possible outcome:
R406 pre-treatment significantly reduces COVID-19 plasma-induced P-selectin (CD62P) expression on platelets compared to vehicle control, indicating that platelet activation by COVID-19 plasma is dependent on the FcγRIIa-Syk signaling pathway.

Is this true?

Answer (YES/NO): YES